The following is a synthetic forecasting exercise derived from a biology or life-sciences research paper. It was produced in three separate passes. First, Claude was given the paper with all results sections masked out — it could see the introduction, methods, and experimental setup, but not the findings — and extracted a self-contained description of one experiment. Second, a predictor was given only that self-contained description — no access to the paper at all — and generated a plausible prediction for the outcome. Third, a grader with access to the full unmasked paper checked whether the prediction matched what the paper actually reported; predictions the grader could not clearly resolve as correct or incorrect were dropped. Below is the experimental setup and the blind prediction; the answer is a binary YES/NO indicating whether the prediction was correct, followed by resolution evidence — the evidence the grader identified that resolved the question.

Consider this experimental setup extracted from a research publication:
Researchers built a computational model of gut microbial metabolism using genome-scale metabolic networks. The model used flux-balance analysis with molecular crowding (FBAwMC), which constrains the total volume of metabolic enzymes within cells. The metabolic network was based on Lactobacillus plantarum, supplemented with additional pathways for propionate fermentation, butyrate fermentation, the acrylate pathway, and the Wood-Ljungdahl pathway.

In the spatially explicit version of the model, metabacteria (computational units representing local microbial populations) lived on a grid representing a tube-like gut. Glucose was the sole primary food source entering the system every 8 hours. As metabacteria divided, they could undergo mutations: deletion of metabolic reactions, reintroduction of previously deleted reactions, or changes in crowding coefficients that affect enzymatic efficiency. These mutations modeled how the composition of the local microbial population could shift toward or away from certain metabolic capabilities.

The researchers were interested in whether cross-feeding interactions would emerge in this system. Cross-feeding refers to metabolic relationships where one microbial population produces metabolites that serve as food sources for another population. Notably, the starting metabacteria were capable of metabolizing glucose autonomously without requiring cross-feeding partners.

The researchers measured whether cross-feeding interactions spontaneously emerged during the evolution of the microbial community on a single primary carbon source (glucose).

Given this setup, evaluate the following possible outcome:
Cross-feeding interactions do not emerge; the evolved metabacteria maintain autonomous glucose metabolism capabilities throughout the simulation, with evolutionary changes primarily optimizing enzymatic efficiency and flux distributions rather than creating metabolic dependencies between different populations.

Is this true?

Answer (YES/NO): NO